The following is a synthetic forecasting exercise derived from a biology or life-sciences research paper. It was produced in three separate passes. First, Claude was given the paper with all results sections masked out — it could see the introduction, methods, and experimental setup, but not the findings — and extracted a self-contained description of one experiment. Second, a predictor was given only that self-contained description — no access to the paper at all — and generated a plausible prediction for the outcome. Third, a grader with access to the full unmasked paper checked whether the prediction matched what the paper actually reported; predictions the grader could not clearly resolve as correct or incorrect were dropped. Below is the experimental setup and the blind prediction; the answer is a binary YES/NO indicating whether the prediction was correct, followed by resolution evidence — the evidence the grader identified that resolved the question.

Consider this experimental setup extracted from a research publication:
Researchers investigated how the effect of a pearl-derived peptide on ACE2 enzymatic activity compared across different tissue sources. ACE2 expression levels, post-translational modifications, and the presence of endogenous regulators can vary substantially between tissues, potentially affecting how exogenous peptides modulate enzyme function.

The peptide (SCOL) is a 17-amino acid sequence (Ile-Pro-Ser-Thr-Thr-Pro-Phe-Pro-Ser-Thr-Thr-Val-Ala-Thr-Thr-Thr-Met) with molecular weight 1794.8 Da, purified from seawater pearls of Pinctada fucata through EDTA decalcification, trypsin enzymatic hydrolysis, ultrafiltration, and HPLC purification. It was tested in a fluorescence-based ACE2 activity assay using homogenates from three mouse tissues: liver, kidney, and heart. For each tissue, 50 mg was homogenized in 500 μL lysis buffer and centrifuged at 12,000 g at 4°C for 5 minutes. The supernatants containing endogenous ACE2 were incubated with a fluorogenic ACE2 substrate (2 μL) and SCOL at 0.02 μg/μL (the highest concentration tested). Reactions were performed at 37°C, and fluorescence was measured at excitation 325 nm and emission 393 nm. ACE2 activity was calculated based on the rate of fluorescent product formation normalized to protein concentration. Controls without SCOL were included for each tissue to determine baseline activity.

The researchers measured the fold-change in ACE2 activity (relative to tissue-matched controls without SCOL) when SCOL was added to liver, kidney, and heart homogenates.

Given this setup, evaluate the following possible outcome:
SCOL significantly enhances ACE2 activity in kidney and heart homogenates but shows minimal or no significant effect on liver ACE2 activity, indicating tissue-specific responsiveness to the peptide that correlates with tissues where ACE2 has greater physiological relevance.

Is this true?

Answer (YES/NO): NO